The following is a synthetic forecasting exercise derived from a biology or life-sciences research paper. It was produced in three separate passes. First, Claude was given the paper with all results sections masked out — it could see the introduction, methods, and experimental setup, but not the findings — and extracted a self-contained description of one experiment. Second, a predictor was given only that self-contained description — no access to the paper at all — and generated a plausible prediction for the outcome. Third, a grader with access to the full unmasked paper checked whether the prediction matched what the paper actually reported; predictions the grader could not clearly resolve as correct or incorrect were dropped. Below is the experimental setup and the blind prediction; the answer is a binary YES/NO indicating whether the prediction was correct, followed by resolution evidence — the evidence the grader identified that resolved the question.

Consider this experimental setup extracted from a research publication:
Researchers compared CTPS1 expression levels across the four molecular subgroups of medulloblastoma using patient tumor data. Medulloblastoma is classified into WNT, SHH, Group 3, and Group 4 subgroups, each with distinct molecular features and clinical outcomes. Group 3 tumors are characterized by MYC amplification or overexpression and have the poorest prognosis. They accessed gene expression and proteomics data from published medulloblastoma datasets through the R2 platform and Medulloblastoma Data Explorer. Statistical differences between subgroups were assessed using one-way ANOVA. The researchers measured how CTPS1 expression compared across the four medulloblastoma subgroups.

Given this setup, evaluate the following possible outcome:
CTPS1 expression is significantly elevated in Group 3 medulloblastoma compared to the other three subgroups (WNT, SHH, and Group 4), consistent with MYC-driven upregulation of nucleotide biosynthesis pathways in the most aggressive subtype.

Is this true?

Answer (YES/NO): NO